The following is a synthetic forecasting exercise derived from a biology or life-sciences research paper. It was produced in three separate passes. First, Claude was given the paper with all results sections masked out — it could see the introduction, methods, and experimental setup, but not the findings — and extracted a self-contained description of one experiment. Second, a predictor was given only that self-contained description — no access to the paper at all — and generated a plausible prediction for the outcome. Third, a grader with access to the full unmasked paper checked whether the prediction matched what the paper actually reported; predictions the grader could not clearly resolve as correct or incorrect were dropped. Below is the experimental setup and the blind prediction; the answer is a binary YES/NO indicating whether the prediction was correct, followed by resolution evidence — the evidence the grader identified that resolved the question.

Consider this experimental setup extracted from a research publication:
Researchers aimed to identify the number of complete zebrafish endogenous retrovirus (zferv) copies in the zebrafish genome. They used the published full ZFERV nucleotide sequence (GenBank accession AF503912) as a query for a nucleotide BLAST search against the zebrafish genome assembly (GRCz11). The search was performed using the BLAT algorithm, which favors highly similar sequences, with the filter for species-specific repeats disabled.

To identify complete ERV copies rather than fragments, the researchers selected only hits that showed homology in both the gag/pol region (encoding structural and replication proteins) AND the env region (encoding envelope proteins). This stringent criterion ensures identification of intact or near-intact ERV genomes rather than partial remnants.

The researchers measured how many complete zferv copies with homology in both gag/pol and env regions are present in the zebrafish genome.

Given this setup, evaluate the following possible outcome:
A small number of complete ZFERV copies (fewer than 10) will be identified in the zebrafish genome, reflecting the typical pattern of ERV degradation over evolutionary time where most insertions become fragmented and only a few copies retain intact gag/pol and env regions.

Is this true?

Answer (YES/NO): YES